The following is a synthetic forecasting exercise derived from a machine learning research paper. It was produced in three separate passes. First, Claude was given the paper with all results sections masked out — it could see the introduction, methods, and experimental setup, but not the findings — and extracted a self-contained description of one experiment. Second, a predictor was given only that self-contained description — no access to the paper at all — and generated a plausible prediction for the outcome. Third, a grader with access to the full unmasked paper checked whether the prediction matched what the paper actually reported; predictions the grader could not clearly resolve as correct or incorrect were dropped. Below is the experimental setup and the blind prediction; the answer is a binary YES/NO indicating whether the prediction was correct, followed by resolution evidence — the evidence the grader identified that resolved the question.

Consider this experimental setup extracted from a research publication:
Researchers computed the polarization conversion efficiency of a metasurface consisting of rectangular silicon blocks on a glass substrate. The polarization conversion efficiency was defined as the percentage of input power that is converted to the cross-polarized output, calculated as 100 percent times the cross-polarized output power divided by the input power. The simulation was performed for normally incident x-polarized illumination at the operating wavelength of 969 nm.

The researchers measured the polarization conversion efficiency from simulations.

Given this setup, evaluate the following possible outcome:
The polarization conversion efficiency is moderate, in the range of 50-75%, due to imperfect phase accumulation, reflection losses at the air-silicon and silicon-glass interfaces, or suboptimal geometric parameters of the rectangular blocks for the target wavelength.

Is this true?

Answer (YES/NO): NO